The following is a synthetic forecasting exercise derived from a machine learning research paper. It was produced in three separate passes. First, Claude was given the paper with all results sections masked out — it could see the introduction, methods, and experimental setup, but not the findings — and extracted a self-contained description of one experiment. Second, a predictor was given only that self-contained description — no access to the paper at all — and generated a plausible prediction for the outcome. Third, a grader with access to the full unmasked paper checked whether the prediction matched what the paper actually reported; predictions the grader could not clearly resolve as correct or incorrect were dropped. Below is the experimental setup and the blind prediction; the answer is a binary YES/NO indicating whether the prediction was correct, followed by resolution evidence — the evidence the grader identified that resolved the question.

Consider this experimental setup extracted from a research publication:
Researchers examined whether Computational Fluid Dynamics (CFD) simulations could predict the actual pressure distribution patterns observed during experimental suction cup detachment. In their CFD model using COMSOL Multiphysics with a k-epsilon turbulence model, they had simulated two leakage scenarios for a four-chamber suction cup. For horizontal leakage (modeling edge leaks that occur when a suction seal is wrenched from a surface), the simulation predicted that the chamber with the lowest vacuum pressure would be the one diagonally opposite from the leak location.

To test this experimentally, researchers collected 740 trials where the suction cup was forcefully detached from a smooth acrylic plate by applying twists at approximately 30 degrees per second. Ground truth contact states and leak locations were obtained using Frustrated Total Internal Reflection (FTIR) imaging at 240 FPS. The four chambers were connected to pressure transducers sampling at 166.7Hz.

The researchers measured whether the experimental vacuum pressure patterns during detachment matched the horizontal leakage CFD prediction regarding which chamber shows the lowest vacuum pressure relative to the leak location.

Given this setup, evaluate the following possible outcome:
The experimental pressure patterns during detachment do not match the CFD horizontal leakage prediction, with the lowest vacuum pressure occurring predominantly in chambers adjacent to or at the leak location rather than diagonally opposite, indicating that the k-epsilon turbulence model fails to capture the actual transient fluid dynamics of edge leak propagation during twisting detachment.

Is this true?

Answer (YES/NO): NO